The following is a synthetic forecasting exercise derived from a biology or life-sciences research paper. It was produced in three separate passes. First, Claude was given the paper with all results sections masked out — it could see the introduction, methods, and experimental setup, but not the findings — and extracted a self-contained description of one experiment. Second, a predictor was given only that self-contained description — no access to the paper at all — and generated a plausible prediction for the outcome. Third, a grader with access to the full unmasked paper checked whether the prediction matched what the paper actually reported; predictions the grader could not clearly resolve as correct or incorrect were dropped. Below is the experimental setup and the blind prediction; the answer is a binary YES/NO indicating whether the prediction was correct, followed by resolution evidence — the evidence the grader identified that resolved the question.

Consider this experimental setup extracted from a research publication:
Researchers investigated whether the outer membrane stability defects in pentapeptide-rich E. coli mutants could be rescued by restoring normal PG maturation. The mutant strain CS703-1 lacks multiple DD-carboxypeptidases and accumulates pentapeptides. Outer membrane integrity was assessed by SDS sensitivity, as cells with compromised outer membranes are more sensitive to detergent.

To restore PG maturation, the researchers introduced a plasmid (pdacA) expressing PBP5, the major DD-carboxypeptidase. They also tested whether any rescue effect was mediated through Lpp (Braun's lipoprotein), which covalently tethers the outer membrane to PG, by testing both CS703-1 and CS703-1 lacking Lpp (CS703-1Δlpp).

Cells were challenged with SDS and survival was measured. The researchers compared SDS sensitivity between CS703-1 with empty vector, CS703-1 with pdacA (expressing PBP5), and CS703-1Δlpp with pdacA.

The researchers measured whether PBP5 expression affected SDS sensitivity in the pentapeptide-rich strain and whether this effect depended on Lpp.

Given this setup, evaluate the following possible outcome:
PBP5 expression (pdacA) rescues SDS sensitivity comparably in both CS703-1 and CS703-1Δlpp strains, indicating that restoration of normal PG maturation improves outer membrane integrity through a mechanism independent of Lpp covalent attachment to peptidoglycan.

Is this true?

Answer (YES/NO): YES